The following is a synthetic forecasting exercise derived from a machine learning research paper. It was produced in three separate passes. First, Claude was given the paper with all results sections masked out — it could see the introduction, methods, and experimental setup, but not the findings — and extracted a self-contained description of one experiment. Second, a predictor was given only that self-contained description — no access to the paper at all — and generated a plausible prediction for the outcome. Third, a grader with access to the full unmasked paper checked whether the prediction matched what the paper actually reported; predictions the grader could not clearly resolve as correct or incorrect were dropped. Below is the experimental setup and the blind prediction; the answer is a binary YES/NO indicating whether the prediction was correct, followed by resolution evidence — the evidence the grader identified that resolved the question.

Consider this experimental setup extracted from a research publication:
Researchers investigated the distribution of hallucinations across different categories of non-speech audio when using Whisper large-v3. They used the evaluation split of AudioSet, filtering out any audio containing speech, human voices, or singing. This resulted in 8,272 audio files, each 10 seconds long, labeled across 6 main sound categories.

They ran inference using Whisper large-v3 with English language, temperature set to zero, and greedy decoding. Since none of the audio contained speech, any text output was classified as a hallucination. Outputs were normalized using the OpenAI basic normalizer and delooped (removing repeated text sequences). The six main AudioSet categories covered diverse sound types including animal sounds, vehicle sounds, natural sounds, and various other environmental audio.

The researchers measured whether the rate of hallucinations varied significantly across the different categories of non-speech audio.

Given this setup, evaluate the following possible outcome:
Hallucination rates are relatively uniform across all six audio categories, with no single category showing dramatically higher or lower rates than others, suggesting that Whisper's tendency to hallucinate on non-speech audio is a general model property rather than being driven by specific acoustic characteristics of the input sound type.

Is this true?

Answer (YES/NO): YES